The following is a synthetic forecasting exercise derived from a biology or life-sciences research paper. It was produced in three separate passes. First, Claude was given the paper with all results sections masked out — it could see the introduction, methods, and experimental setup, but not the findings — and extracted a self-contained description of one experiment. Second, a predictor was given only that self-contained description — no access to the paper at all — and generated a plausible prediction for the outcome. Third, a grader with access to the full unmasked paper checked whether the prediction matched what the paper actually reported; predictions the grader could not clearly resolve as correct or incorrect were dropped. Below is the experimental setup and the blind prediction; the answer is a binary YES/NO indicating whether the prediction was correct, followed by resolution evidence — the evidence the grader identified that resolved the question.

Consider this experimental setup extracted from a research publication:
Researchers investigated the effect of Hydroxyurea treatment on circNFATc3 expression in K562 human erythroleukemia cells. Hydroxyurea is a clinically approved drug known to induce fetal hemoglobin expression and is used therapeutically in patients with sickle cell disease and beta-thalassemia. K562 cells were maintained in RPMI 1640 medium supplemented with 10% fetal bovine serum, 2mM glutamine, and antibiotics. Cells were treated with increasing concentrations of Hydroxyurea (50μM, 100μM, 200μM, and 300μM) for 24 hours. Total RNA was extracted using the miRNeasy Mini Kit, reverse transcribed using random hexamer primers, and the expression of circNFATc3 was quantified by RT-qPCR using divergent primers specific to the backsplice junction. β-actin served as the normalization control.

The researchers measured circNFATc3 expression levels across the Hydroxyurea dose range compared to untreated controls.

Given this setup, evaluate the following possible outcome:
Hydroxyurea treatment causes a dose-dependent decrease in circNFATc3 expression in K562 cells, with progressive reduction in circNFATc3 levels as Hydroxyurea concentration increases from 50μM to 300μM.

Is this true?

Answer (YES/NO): NO